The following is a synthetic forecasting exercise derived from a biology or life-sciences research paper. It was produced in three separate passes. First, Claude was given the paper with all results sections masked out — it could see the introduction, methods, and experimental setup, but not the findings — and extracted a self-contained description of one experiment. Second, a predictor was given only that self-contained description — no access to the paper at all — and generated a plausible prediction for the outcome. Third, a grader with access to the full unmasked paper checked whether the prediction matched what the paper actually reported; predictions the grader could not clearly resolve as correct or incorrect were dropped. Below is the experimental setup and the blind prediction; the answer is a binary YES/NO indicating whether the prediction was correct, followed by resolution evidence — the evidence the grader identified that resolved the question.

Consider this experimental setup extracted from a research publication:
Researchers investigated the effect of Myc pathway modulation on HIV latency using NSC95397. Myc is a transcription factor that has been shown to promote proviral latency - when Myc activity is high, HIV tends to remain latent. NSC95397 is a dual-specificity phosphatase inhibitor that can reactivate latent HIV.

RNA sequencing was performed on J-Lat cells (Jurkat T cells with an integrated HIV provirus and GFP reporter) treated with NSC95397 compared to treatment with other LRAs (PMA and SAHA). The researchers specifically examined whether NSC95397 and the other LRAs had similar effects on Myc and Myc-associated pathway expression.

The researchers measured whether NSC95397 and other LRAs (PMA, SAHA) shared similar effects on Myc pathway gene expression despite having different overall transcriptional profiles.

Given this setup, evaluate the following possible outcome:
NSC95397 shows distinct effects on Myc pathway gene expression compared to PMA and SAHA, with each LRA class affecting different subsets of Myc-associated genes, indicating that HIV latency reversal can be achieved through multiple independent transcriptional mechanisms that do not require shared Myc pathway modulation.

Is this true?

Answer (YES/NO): NO